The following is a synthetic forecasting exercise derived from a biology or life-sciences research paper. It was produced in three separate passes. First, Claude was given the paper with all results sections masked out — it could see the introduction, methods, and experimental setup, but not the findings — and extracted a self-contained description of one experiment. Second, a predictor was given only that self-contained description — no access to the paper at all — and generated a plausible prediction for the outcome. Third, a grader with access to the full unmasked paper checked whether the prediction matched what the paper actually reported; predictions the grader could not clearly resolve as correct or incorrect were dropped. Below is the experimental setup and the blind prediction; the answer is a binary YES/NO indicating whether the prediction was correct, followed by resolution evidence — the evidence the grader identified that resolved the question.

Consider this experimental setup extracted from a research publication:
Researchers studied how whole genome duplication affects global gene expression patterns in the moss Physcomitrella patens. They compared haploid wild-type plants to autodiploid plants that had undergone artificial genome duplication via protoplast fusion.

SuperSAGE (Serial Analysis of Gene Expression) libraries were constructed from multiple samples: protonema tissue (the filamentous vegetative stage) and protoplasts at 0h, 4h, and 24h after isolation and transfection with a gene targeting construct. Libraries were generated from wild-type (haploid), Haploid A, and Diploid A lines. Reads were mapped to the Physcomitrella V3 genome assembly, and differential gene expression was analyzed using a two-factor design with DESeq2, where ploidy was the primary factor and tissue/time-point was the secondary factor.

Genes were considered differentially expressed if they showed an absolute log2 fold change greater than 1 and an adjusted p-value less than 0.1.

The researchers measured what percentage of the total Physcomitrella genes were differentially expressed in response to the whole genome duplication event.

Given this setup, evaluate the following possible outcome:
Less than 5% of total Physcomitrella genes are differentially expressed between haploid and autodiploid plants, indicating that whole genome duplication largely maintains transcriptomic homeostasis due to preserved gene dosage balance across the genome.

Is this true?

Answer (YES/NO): YES